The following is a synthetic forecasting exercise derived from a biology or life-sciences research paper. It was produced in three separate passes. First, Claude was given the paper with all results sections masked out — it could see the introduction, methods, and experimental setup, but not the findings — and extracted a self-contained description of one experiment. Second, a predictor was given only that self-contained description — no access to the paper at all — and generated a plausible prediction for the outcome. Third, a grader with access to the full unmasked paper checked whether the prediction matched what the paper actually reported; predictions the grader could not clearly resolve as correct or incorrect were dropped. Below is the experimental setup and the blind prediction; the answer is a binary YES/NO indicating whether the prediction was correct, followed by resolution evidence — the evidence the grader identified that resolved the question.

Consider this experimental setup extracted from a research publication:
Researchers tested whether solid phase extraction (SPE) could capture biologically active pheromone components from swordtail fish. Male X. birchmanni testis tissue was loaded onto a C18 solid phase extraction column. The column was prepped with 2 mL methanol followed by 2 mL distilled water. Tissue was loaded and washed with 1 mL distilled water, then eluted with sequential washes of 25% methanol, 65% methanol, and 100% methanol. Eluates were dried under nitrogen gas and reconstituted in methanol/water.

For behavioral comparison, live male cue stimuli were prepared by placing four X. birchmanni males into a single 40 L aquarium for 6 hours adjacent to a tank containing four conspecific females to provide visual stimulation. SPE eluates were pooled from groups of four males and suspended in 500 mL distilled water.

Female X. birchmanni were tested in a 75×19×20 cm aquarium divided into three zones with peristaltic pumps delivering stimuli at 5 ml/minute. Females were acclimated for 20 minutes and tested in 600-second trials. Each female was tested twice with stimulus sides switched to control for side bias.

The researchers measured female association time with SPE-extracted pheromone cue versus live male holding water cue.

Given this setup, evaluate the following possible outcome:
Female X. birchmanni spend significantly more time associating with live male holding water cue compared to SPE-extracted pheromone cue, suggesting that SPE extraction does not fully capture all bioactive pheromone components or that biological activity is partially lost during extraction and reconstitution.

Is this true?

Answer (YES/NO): NO